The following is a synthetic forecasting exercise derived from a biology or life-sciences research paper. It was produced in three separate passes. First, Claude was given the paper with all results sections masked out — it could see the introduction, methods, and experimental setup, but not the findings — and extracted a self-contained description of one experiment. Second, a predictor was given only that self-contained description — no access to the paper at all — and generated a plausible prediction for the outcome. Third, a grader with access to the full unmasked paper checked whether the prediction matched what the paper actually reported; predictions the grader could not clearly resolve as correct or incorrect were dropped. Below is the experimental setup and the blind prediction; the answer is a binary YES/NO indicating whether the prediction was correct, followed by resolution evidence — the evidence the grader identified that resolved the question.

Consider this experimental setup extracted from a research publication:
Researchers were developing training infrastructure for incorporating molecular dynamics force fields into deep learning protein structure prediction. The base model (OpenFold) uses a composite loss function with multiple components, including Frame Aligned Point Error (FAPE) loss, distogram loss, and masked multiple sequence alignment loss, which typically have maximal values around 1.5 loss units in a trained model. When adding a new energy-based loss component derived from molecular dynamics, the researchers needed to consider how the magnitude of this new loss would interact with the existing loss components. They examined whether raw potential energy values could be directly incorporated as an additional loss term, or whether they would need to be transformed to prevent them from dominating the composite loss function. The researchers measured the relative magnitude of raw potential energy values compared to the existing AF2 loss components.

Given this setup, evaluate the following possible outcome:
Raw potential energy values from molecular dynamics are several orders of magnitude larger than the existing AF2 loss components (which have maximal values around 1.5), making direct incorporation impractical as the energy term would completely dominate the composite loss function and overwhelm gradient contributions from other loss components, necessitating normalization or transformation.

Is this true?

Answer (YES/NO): YES